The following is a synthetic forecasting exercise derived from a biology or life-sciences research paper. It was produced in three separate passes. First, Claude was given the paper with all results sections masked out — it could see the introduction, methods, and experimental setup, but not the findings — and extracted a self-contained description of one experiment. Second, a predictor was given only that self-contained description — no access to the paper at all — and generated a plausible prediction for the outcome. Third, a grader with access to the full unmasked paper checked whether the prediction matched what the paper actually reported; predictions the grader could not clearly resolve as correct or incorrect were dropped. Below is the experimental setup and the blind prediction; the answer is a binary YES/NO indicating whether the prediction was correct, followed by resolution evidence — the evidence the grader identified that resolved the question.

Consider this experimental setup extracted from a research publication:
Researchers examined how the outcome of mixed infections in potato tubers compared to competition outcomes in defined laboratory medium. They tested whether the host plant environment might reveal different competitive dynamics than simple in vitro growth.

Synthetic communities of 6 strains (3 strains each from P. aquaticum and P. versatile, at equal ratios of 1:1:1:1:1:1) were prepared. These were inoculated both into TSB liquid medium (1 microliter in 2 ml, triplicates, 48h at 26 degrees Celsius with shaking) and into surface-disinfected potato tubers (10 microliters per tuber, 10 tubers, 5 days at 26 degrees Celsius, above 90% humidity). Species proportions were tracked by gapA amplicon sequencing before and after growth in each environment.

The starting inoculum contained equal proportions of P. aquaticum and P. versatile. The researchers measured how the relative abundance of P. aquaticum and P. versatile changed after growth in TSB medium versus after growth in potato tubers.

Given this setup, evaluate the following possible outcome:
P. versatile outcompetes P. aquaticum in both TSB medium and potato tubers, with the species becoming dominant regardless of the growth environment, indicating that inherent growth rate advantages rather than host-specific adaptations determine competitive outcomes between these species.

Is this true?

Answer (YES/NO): NO